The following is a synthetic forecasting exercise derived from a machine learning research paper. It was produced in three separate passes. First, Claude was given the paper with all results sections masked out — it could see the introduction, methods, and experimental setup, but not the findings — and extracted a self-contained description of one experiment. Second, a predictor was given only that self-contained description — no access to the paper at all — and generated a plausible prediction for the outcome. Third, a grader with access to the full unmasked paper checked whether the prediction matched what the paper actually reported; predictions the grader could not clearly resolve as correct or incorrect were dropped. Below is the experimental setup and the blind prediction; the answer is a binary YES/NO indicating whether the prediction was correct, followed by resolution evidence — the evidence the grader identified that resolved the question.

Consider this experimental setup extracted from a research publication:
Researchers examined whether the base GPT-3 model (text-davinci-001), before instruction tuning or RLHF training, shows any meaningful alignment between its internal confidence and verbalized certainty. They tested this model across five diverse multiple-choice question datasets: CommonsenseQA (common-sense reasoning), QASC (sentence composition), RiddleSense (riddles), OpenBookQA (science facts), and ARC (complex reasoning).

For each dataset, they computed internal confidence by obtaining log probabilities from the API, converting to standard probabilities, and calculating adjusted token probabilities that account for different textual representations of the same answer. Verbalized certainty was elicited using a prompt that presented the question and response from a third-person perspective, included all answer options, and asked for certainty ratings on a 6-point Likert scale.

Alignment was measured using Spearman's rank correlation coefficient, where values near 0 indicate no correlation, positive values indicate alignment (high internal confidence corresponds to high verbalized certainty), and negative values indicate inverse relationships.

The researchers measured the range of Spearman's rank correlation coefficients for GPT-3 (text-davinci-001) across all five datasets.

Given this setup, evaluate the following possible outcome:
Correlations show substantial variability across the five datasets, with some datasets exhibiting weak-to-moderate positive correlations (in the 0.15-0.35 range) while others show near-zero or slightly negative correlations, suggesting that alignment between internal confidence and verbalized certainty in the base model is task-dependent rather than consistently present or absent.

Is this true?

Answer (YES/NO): NO